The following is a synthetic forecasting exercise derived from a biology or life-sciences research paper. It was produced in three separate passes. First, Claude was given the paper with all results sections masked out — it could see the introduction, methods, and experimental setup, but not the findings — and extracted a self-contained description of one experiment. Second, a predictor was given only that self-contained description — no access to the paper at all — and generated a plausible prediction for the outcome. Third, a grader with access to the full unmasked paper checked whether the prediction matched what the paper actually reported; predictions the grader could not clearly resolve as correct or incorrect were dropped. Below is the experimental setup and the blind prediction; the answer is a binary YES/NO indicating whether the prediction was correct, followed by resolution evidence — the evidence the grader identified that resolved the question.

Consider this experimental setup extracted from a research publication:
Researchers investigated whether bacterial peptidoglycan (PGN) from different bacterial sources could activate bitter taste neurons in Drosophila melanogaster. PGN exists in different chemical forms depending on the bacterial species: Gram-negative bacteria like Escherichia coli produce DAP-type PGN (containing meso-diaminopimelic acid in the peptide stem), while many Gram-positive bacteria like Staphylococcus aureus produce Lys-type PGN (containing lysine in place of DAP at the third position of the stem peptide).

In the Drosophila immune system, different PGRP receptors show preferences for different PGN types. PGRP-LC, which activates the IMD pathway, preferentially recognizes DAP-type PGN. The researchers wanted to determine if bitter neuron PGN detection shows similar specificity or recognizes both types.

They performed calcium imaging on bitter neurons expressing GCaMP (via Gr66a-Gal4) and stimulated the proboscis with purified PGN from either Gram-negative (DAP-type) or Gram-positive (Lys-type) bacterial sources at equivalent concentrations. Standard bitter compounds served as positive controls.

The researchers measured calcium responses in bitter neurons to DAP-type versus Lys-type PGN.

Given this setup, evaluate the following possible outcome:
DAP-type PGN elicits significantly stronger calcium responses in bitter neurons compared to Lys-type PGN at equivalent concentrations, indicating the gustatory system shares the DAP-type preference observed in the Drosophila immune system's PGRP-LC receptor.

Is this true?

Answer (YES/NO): YES